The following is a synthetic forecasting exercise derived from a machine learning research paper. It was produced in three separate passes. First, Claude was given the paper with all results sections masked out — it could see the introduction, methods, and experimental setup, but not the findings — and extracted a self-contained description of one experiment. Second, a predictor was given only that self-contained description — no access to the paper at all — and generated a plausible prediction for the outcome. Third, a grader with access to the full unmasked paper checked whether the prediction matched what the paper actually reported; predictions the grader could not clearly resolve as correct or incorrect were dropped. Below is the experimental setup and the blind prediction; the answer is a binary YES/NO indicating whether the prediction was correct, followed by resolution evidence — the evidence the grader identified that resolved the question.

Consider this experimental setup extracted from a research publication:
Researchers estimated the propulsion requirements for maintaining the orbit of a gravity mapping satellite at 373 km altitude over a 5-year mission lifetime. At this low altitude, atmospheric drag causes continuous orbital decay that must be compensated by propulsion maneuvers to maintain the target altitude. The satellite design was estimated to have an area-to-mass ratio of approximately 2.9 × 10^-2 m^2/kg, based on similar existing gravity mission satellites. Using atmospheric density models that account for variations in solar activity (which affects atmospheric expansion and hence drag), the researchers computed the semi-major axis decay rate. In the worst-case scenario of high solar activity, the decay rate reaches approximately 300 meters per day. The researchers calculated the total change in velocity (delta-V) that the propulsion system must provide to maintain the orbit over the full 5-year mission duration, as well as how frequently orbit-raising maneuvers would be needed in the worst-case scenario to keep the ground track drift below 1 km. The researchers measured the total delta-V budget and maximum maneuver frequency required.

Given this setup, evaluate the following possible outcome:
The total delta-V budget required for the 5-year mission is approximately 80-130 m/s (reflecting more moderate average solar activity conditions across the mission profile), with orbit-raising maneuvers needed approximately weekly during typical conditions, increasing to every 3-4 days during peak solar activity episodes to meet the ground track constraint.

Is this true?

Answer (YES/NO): NO